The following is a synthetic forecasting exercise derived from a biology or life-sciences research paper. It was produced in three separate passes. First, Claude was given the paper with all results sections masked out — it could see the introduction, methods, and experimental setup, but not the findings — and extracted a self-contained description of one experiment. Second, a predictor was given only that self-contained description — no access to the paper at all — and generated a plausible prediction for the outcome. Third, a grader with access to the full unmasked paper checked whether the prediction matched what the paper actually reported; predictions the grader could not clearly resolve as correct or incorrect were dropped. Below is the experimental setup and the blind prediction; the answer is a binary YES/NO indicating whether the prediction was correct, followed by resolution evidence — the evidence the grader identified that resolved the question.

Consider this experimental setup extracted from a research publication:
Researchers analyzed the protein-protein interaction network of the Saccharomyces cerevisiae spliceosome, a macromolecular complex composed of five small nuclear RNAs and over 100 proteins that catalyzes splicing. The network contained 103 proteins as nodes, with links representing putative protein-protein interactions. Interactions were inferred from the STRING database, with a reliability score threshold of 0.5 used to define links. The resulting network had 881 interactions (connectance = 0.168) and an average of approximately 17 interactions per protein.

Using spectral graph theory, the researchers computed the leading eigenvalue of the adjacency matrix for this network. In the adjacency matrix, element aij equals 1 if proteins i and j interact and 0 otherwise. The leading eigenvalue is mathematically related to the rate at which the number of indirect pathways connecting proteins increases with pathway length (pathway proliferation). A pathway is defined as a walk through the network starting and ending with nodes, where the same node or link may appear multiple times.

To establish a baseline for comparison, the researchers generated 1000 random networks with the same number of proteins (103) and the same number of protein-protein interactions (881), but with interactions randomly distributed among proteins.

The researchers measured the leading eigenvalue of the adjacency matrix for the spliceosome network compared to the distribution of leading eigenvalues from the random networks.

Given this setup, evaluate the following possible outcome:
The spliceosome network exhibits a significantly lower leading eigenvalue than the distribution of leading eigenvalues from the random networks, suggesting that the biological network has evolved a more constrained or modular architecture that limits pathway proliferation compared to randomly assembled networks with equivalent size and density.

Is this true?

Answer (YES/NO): NO